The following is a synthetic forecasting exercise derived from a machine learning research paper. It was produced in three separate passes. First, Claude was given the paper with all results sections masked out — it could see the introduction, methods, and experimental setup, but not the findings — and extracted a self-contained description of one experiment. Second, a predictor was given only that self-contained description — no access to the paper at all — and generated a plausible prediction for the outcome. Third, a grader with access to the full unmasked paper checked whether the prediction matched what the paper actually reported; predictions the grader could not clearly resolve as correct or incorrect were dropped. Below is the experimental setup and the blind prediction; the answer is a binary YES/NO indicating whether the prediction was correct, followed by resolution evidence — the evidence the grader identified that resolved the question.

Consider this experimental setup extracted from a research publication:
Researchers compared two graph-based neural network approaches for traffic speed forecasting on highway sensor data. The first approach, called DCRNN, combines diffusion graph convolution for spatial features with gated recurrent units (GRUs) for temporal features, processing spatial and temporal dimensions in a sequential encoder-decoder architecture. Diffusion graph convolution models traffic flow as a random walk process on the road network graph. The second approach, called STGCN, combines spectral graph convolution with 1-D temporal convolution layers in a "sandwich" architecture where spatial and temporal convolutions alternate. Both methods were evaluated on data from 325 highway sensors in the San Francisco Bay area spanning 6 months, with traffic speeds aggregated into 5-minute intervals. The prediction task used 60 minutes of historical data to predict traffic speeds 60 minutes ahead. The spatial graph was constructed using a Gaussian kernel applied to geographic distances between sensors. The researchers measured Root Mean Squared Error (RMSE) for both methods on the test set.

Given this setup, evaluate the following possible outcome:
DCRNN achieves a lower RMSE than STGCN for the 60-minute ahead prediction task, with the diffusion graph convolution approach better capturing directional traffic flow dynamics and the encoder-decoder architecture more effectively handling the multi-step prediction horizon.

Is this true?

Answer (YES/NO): YES